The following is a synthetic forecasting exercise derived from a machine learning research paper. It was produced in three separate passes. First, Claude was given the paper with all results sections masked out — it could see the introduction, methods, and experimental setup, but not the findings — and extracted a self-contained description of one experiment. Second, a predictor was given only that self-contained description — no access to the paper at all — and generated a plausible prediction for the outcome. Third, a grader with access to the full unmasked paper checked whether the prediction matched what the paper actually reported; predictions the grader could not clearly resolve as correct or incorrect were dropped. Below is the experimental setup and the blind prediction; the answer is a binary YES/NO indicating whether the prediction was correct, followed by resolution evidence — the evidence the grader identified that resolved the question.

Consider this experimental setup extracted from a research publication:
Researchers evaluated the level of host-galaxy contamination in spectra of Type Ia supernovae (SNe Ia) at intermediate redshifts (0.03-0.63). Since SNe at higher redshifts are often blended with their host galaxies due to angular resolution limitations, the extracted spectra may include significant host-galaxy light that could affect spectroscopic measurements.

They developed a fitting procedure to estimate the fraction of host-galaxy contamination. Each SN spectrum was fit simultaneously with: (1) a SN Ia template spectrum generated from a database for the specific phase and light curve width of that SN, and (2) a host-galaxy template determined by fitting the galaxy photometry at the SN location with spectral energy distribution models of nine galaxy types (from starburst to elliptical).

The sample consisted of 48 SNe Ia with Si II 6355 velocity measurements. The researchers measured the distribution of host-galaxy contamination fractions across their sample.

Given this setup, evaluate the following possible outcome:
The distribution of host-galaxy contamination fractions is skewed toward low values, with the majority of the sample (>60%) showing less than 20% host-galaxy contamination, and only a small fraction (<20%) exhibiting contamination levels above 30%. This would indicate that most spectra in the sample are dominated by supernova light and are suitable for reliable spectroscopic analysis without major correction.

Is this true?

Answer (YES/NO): NO